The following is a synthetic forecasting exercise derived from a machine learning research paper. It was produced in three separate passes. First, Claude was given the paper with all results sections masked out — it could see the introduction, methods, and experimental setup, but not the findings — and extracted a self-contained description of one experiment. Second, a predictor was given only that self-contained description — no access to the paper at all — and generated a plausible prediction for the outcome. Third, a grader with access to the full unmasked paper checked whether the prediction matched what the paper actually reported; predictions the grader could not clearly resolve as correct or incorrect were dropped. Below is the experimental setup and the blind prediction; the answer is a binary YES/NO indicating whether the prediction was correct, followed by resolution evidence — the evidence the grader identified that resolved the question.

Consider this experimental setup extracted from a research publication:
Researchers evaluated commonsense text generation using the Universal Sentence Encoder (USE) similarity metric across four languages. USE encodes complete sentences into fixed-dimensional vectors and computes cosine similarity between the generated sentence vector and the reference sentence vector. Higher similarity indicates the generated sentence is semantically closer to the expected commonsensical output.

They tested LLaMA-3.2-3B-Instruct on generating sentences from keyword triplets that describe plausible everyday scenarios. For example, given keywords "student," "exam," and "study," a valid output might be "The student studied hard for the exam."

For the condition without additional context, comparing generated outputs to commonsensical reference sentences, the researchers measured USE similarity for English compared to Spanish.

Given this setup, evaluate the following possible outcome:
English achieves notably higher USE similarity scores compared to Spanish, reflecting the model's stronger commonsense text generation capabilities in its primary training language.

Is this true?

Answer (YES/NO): NO